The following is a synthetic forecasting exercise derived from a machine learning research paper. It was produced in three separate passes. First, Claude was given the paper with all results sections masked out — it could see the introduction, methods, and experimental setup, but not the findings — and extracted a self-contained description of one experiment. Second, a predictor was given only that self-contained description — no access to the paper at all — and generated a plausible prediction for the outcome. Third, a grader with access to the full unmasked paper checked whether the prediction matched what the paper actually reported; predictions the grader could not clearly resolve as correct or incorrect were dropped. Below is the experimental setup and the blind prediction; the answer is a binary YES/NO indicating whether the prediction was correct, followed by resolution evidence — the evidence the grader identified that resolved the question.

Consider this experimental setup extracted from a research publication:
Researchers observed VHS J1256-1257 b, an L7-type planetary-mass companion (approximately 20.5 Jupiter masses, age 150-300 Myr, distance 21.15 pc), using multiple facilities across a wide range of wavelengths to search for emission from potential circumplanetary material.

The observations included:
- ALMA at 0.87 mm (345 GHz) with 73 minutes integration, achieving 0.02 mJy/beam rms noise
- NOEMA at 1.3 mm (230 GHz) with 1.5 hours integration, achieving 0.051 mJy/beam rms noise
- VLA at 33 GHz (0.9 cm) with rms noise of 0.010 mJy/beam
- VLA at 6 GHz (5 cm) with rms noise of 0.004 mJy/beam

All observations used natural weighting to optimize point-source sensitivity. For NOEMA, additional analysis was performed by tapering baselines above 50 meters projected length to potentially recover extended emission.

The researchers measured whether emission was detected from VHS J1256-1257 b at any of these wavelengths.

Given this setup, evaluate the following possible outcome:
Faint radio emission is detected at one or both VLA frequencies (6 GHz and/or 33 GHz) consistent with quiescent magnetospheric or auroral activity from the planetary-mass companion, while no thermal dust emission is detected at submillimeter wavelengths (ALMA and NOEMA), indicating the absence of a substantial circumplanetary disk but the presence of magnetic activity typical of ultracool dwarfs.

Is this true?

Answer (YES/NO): NO